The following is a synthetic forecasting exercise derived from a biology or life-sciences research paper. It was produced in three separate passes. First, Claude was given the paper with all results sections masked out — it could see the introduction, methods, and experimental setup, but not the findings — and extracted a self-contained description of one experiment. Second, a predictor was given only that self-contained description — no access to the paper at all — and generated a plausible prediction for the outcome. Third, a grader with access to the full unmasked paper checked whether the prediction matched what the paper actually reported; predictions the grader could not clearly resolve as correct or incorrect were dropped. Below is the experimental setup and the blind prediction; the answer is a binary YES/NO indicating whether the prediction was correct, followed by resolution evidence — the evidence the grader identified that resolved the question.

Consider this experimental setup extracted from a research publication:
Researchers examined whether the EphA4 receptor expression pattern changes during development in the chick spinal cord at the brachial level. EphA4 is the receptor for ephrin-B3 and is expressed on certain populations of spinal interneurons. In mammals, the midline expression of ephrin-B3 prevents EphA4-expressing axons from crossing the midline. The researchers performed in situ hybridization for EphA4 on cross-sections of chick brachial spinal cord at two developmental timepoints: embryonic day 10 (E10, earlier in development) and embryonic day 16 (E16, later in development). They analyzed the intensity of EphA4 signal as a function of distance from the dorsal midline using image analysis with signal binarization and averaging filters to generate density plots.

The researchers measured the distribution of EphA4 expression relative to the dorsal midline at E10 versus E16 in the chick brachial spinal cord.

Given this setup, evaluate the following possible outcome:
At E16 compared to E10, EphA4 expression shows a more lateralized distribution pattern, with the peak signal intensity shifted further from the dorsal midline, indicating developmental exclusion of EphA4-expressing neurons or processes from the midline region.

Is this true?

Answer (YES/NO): NO